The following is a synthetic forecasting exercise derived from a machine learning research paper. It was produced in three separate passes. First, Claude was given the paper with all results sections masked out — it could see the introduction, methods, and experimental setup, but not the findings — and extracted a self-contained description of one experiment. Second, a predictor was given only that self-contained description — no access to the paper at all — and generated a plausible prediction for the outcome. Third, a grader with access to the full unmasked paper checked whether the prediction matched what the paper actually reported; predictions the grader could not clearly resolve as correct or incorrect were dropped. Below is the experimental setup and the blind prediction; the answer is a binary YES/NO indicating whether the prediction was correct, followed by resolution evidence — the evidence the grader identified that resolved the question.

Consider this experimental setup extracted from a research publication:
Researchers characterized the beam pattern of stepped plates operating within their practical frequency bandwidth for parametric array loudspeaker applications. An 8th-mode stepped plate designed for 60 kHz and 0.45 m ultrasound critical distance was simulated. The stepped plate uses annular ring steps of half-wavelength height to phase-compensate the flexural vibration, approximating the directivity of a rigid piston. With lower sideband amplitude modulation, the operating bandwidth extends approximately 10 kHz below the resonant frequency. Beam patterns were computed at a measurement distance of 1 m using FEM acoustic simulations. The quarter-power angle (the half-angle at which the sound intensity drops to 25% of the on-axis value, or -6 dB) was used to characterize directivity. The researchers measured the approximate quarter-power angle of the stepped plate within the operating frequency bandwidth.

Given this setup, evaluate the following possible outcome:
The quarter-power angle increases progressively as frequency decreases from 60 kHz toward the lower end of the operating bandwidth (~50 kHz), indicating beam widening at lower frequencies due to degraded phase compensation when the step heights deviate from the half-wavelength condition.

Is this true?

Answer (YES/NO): NO